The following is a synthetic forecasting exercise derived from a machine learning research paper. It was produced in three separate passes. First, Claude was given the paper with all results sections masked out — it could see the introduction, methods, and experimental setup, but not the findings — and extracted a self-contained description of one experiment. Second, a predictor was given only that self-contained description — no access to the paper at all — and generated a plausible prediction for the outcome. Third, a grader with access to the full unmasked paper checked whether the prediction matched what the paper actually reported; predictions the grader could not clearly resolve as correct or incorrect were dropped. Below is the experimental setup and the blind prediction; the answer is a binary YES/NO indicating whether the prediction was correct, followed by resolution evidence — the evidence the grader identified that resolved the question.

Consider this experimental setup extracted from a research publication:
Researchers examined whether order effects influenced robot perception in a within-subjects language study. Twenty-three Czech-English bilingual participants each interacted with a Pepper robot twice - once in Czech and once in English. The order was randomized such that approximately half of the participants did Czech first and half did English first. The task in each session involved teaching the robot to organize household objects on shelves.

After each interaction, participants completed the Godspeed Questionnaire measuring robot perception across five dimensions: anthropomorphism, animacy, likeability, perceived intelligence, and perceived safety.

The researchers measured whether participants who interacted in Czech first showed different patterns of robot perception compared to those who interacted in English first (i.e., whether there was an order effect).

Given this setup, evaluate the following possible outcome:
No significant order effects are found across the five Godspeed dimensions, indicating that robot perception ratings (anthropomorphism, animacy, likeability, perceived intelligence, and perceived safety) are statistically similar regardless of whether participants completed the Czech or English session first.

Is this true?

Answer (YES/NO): YES